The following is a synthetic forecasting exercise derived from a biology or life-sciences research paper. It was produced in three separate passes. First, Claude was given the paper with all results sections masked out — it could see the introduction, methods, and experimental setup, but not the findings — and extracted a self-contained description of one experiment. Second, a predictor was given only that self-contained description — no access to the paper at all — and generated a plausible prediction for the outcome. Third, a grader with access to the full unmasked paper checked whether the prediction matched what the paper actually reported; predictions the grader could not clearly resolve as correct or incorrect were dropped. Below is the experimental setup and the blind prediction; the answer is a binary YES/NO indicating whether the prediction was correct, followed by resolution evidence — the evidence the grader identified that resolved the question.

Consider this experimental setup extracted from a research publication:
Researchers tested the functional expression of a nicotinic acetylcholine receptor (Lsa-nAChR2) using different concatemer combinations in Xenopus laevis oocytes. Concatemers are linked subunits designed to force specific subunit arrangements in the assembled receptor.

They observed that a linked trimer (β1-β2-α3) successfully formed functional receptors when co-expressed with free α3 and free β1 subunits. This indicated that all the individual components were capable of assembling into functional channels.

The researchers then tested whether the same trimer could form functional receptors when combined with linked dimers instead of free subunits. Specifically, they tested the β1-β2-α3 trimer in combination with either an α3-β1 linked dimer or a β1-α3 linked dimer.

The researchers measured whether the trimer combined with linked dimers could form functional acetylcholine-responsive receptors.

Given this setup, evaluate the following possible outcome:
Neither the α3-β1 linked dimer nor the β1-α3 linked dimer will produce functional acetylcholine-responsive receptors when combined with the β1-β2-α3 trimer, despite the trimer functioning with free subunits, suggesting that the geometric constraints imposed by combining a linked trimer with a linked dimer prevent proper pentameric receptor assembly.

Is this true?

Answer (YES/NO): YES